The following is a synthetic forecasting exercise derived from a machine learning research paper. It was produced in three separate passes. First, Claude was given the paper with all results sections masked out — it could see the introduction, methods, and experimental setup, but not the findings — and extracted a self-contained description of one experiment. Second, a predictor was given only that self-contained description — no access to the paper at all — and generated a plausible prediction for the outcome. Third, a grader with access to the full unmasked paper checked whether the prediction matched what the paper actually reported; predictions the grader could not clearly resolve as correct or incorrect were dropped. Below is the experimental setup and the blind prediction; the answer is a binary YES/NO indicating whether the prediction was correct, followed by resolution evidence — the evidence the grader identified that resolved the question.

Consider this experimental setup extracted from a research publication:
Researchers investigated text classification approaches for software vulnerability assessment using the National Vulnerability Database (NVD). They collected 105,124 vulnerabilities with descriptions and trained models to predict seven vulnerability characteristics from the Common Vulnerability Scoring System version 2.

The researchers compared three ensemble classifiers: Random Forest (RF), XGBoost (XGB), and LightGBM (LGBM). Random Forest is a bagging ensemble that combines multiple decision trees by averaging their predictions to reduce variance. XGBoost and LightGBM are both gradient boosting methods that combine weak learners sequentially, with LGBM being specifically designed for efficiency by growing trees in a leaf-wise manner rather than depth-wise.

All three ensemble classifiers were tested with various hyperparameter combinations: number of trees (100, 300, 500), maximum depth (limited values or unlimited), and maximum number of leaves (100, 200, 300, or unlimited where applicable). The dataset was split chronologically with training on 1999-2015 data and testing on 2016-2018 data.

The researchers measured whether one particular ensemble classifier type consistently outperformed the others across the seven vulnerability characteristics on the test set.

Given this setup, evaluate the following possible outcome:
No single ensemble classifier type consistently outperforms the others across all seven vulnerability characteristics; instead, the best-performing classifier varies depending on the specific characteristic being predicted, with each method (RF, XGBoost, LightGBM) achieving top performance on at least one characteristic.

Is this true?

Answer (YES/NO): NO